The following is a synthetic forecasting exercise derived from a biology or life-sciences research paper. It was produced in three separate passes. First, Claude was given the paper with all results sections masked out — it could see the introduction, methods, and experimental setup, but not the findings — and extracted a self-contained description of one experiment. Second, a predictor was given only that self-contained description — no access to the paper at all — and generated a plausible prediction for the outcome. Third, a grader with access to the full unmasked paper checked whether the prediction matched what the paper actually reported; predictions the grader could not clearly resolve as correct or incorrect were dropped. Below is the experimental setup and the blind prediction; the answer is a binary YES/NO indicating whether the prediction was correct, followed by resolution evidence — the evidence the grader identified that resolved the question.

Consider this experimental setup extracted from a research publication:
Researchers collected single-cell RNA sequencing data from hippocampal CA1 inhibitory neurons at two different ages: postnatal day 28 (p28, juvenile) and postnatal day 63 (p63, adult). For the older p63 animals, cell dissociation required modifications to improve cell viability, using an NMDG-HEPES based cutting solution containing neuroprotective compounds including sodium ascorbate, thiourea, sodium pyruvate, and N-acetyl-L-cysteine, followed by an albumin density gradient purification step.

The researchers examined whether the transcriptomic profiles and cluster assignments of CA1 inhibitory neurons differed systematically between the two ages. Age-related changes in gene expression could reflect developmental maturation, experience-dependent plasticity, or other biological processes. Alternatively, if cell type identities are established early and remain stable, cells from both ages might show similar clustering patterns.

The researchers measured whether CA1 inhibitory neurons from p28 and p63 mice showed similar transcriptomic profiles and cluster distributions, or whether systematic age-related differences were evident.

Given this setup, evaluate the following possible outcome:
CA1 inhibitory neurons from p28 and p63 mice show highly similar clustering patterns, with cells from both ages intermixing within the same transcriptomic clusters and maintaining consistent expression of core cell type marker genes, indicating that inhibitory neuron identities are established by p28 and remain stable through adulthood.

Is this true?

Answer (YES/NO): YES